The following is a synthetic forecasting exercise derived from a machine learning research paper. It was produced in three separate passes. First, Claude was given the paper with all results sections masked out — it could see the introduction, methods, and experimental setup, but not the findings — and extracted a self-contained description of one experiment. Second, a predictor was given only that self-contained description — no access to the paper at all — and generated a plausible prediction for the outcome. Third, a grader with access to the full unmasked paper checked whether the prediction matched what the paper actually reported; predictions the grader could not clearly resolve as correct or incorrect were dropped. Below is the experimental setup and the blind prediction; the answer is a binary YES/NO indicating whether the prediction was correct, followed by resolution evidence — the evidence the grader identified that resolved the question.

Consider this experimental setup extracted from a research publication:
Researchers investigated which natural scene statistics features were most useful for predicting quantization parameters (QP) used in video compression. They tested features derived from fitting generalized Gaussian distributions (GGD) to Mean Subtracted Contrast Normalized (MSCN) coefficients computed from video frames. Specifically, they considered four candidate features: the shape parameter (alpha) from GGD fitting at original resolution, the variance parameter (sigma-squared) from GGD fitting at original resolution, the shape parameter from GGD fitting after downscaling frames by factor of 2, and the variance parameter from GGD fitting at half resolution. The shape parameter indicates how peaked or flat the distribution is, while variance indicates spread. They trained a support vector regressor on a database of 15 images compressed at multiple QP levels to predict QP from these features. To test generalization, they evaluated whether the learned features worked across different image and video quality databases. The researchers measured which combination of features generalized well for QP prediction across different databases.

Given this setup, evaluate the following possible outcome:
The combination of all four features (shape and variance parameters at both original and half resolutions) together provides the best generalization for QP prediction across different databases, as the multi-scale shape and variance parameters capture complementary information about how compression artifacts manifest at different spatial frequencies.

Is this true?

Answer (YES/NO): NO